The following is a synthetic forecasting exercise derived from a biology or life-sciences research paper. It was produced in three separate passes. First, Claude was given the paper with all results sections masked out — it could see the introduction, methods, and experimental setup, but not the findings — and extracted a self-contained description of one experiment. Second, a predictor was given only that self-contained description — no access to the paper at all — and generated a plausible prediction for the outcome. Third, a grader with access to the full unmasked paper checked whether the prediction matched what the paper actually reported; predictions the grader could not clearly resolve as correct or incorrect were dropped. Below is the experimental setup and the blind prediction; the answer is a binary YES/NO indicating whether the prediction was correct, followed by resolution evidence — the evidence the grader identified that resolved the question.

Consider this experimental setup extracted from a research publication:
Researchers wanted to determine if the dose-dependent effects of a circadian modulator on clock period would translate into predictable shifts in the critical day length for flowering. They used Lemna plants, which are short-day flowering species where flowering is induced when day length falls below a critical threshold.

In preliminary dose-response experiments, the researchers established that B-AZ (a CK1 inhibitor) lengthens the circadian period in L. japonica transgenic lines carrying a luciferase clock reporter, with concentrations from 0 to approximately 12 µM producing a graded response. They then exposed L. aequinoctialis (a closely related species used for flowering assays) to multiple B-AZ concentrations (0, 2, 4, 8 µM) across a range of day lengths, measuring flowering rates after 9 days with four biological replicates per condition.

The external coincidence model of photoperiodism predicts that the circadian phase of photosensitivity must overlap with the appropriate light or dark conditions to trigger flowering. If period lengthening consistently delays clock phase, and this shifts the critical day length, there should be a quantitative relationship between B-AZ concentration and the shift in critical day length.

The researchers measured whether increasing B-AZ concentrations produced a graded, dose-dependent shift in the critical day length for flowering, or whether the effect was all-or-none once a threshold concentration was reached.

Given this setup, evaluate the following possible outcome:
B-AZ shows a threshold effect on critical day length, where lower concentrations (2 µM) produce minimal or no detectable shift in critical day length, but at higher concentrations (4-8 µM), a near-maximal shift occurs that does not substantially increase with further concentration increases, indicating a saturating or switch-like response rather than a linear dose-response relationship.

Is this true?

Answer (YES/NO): NO